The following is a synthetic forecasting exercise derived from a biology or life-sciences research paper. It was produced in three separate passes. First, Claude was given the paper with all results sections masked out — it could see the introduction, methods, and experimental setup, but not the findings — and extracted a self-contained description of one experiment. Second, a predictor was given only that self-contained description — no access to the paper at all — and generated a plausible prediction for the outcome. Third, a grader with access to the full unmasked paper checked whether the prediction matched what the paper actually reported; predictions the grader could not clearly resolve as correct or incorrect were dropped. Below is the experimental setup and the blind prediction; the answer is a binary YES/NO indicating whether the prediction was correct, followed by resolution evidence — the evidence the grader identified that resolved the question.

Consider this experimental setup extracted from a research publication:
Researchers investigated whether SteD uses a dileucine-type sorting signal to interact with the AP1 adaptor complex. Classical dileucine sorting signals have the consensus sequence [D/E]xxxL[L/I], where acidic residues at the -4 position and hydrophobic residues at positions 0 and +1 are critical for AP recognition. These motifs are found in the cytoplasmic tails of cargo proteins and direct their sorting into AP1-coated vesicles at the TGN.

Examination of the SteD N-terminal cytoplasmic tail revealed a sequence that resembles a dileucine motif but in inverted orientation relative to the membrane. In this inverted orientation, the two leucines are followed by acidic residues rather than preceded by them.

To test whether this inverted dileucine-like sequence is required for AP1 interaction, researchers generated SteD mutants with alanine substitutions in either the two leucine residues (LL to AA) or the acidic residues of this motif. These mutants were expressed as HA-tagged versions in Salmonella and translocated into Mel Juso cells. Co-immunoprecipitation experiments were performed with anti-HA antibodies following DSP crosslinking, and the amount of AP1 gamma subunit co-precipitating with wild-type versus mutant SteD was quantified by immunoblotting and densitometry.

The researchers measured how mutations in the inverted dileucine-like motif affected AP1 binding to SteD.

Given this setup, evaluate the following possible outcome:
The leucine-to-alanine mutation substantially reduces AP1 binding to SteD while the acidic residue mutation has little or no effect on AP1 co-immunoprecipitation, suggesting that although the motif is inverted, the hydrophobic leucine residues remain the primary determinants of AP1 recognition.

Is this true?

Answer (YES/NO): NO